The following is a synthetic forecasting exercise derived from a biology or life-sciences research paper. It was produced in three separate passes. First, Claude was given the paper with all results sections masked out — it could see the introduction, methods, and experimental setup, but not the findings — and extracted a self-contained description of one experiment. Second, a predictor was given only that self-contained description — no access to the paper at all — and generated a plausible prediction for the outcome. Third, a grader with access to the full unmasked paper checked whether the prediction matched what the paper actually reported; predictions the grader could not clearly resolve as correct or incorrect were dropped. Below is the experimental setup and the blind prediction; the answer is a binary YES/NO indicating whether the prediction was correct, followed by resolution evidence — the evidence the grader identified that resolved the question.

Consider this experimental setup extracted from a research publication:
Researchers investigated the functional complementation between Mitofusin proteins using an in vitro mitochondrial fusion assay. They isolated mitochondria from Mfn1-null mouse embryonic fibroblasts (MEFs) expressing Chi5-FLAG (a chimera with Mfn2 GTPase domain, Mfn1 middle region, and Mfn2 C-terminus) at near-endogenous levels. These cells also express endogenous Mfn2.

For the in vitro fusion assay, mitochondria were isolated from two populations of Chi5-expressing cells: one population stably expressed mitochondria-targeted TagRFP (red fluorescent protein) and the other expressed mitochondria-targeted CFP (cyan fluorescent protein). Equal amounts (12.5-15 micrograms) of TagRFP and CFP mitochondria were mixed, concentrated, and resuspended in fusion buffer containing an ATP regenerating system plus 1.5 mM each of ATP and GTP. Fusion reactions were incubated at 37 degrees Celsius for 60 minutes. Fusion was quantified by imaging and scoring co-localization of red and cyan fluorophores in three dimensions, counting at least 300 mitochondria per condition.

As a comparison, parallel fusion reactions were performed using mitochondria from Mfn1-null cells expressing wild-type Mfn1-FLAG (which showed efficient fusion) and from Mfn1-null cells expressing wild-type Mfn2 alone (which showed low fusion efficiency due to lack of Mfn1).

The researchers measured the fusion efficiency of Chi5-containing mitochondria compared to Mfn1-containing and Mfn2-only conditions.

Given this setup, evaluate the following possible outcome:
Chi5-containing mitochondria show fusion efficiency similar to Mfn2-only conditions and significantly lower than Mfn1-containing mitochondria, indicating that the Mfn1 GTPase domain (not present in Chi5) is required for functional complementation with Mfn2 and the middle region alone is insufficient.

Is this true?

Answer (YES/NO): NO